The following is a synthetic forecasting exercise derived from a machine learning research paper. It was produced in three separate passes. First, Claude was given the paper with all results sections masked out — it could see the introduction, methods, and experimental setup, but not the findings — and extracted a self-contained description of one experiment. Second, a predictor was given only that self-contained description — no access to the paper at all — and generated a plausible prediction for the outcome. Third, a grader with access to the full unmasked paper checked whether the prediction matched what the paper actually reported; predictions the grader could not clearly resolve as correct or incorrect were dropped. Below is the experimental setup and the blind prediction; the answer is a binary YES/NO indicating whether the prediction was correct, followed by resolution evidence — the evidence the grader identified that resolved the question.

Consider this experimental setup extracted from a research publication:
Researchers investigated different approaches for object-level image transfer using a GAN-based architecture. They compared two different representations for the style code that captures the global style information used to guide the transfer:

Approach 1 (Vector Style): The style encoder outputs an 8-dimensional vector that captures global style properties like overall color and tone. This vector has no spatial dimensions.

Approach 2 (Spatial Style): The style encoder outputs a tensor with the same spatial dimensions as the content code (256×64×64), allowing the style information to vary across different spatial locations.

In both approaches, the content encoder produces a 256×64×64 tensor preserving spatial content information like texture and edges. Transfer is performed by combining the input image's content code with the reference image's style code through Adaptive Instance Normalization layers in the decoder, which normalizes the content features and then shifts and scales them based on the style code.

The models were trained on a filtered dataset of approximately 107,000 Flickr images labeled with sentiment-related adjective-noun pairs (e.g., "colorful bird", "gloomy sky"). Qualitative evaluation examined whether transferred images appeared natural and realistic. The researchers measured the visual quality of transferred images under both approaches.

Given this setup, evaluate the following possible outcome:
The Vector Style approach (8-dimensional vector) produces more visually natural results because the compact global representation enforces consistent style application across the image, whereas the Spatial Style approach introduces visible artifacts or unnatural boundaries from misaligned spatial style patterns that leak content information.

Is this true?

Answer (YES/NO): NO